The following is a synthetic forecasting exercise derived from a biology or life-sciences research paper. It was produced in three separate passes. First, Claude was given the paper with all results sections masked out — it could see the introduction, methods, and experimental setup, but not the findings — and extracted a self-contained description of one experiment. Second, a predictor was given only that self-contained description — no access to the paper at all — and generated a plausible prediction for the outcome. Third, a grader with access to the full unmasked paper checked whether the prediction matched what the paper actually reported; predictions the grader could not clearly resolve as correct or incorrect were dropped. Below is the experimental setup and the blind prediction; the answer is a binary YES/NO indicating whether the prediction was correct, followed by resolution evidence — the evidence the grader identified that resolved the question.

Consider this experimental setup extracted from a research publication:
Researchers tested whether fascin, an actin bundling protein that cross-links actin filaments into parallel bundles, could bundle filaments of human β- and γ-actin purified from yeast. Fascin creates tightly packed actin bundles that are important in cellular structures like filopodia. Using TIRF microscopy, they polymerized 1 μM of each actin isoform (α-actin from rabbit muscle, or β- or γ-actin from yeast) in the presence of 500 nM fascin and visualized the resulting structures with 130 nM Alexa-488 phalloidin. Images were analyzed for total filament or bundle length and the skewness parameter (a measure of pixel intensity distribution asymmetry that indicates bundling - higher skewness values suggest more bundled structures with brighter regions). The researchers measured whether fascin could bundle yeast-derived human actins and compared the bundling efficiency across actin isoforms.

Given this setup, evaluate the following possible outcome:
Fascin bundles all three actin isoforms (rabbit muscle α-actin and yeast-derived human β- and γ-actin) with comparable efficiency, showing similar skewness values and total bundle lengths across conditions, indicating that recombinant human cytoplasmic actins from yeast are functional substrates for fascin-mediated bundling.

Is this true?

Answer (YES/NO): YES